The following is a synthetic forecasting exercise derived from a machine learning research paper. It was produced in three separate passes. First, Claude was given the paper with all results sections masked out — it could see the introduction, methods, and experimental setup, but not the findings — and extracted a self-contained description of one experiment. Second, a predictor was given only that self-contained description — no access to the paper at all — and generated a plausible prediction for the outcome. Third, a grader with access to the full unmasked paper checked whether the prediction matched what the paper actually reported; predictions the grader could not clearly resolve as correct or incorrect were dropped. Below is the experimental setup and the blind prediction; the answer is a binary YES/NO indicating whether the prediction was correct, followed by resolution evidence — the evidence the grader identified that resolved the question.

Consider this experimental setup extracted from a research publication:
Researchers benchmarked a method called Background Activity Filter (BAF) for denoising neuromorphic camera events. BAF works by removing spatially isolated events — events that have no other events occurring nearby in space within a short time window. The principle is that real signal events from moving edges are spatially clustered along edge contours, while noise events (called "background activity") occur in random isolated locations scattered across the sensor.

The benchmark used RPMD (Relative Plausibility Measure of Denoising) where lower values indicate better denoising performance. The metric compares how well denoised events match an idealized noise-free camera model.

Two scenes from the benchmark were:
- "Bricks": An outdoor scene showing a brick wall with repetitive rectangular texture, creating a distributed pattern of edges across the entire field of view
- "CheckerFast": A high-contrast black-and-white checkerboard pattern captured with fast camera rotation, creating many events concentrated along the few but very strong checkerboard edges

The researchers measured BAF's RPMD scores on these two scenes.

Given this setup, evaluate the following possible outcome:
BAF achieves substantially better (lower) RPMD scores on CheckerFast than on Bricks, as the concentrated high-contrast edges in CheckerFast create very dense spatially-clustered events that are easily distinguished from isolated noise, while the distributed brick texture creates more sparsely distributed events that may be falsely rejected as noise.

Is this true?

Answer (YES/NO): NO